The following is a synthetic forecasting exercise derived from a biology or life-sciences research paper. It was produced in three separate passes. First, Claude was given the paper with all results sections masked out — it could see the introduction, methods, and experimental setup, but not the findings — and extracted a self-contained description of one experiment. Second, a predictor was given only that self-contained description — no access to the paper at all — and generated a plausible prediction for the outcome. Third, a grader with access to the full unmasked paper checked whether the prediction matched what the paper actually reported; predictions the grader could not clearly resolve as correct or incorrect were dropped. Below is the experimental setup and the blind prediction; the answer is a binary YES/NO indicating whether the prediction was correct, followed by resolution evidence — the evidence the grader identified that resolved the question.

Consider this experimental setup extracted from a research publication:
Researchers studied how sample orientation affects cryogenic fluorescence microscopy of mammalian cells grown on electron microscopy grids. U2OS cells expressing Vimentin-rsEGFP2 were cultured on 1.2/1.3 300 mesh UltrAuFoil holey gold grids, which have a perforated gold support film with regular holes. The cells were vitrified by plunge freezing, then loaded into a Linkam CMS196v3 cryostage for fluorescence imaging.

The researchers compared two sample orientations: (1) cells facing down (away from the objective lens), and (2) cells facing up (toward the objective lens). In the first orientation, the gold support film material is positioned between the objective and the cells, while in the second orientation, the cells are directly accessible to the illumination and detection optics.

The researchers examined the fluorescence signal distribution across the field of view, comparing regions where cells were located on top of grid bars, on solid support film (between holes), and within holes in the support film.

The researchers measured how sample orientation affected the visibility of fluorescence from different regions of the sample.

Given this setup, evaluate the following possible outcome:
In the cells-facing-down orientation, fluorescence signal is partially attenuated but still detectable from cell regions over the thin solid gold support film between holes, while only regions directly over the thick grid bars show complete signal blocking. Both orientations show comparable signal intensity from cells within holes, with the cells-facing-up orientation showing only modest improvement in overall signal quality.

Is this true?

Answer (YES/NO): NO